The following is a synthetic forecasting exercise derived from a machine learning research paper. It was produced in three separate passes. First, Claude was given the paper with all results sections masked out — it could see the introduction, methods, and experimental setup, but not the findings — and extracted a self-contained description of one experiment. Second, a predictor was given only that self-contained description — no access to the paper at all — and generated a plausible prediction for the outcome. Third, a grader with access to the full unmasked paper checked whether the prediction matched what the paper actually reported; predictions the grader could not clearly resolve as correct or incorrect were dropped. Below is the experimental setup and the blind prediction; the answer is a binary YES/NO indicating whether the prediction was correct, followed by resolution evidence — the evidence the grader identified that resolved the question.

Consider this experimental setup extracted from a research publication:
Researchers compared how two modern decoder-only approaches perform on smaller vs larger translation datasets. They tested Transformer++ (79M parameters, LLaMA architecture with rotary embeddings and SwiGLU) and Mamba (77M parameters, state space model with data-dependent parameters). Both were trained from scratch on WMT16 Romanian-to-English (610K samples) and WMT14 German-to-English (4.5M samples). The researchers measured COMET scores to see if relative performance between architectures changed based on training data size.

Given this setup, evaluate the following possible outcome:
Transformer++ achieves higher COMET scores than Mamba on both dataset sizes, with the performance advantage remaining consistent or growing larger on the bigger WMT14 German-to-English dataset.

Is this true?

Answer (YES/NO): NO